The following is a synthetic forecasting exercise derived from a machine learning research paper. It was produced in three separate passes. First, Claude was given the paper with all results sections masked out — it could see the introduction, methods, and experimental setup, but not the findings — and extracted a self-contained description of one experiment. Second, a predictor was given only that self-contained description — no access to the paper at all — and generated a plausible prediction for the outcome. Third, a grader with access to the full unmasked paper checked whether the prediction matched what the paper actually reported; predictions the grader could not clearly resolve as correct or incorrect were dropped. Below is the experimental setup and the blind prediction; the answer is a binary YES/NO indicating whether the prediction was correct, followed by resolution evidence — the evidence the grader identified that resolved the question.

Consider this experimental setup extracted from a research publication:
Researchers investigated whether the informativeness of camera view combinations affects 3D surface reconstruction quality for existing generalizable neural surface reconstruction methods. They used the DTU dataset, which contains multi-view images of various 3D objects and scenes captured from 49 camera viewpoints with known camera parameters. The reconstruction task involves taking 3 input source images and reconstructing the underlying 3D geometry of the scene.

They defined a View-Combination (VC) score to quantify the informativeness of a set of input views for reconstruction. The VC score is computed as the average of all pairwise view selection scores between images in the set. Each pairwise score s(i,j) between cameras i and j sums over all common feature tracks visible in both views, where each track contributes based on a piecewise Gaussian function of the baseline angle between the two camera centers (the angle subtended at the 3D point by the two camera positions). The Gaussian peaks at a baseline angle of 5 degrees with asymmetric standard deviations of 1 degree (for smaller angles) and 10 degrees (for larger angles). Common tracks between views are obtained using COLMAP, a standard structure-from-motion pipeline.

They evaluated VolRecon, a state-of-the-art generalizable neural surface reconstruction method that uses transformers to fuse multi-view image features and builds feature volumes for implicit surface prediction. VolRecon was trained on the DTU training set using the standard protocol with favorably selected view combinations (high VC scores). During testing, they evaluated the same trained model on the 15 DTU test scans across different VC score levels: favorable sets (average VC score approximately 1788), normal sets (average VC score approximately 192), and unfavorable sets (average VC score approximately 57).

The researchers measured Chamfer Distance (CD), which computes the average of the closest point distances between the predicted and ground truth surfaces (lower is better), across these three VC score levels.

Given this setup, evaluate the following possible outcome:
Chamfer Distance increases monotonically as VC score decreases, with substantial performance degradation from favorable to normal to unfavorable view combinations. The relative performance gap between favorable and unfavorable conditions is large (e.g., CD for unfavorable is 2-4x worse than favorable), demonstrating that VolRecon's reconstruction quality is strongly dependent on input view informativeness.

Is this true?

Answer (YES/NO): YES